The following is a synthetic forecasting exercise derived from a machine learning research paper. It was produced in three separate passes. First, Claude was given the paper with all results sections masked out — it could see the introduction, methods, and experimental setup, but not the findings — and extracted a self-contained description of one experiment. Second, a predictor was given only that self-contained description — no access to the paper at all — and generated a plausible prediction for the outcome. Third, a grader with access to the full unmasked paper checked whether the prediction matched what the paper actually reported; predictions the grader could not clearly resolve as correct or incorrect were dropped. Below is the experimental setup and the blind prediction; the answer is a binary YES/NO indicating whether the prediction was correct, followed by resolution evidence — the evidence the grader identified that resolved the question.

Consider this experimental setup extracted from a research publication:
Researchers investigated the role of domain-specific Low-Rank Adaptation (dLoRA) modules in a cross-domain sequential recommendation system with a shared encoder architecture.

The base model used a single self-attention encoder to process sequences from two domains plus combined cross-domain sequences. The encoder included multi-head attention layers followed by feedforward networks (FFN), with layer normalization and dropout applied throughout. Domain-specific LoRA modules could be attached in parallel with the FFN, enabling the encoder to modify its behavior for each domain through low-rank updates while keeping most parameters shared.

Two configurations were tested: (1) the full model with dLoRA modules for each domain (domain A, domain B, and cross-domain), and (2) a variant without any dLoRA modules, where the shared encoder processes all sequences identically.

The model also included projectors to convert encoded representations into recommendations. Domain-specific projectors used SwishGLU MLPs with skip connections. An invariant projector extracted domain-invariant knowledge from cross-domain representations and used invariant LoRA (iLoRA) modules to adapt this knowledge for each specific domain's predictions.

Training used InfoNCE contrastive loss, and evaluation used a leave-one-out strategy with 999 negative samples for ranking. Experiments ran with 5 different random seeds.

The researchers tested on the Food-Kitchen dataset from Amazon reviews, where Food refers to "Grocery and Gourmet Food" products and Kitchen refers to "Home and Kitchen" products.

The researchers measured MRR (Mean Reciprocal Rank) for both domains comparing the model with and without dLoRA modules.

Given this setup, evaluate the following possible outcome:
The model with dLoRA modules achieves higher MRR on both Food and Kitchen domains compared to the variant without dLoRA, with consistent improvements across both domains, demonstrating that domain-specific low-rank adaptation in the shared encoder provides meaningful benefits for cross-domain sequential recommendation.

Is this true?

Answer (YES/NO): NO